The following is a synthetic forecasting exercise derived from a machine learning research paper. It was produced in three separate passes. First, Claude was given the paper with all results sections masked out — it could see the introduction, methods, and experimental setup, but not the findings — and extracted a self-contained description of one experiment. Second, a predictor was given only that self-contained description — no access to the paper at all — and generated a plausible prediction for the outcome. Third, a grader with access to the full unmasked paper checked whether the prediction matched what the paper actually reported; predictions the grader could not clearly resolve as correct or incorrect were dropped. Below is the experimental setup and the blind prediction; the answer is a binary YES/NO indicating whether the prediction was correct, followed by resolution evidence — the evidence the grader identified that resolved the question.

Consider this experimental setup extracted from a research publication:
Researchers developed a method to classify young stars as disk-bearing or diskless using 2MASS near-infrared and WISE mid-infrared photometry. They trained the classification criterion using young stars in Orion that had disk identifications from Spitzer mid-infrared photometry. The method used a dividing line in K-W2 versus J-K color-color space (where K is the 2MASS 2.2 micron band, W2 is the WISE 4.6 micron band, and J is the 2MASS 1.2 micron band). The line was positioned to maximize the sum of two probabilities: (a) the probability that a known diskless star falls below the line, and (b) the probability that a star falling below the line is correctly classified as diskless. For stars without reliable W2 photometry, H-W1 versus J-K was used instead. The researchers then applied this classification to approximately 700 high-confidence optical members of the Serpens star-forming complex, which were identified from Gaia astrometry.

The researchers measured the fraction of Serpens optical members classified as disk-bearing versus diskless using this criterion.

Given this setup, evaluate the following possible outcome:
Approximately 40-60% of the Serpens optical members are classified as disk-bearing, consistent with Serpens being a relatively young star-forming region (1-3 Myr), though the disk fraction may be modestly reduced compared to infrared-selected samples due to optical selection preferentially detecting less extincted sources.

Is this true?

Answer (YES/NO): NO